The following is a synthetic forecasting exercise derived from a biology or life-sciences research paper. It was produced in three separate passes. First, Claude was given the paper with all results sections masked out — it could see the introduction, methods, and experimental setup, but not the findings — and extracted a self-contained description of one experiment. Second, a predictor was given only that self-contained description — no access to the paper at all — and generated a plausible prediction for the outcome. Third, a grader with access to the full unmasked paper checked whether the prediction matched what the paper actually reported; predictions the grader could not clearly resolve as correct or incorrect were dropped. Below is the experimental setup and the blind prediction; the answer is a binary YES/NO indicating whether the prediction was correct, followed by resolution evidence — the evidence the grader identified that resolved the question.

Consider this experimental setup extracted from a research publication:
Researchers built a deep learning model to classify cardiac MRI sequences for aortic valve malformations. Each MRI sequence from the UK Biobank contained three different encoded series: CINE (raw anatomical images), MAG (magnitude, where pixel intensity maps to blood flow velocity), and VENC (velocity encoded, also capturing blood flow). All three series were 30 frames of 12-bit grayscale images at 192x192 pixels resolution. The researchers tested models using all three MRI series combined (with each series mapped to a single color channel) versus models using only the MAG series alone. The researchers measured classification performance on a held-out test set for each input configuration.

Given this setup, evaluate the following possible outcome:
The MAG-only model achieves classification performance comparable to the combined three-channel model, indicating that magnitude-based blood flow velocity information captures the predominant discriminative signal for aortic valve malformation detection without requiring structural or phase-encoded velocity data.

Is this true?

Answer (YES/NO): NO